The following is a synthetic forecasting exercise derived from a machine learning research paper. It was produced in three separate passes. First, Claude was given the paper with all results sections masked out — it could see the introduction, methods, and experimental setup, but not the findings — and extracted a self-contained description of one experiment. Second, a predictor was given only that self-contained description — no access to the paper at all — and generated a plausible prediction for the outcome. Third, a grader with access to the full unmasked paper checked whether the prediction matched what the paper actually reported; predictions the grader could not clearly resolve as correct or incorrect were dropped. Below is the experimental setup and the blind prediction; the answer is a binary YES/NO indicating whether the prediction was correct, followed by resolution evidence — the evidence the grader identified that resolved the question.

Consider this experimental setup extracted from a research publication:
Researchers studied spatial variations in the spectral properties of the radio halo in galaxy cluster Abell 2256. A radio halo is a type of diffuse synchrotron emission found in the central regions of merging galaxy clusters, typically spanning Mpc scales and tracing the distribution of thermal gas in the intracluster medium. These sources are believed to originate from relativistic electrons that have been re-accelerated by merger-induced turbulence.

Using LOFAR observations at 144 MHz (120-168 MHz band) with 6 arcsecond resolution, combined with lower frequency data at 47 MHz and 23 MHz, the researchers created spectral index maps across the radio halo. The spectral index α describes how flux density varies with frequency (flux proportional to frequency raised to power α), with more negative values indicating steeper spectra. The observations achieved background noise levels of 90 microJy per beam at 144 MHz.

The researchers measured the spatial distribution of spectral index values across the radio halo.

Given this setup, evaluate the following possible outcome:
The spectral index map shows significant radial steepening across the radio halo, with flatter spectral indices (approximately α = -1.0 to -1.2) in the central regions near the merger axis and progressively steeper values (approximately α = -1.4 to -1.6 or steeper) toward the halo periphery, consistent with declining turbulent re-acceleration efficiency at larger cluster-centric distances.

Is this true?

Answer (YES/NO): NO